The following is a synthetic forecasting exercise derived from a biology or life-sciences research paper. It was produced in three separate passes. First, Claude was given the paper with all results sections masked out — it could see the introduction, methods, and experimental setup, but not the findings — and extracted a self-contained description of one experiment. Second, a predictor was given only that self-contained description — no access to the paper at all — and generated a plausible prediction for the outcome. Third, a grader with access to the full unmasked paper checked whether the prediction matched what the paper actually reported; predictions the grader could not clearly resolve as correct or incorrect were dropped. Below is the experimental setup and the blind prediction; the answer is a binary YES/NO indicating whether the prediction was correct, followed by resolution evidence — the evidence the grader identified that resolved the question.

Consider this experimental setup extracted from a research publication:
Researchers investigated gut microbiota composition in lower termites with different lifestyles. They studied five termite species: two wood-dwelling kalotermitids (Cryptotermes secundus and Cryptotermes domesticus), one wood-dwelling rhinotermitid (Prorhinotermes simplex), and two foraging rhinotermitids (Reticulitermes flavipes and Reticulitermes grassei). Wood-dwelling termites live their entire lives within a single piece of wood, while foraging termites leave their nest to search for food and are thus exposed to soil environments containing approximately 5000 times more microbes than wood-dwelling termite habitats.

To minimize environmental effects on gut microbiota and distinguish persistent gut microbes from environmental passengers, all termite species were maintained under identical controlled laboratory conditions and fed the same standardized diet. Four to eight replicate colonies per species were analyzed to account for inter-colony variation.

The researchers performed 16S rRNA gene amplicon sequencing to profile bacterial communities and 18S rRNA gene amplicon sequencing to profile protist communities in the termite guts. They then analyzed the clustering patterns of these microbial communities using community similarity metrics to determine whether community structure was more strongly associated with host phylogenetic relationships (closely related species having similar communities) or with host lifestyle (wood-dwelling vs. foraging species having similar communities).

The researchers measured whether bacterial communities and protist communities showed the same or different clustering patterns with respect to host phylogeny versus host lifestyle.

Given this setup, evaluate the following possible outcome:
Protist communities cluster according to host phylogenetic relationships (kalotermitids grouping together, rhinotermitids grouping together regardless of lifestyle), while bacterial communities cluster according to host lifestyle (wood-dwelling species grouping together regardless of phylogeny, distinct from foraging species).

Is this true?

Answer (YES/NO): YES